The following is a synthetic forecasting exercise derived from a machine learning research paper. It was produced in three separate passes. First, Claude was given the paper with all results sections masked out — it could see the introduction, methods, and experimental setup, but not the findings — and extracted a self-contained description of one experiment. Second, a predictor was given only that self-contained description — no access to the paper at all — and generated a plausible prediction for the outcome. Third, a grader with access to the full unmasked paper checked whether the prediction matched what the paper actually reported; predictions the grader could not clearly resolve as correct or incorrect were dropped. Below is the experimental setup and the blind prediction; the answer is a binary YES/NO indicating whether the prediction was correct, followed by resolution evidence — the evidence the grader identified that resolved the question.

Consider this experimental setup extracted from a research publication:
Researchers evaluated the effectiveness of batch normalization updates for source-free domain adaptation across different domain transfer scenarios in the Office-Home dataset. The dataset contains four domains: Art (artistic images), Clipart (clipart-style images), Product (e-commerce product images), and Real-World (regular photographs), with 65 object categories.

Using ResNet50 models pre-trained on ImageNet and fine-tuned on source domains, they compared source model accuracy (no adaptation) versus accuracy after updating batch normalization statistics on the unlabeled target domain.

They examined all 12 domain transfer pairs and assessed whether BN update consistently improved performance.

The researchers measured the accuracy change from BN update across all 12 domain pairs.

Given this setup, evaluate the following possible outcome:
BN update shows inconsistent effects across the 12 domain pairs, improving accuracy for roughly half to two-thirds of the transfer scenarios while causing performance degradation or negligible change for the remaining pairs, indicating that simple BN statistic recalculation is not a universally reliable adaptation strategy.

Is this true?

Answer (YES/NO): YES